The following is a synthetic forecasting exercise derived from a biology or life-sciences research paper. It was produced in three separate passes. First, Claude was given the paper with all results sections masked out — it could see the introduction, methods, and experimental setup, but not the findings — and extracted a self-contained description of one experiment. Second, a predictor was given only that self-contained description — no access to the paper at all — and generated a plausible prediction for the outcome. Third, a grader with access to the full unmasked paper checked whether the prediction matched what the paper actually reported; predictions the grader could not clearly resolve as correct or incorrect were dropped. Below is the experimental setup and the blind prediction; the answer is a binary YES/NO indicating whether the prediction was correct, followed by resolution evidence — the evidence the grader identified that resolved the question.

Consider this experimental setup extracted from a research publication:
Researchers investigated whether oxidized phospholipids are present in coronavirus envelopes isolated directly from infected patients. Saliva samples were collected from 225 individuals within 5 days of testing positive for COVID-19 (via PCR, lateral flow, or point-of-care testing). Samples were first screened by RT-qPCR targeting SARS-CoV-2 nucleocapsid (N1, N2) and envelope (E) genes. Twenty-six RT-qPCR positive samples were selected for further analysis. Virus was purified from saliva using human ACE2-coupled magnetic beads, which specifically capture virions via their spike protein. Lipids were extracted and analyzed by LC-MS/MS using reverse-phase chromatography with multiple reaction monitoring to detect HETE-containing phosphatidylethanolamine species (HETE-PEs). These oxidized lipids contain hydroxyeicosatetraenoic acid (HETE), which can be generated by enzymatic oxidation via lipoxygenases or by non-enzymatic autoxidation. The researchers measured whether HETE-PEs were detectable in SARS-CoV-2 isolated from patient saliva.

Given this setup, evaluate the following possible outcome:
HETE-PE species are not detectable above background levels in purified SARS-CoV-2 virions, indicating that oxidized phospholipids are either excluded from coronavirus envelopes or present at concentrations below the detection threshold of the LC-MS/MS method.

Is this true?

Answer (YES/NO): NO